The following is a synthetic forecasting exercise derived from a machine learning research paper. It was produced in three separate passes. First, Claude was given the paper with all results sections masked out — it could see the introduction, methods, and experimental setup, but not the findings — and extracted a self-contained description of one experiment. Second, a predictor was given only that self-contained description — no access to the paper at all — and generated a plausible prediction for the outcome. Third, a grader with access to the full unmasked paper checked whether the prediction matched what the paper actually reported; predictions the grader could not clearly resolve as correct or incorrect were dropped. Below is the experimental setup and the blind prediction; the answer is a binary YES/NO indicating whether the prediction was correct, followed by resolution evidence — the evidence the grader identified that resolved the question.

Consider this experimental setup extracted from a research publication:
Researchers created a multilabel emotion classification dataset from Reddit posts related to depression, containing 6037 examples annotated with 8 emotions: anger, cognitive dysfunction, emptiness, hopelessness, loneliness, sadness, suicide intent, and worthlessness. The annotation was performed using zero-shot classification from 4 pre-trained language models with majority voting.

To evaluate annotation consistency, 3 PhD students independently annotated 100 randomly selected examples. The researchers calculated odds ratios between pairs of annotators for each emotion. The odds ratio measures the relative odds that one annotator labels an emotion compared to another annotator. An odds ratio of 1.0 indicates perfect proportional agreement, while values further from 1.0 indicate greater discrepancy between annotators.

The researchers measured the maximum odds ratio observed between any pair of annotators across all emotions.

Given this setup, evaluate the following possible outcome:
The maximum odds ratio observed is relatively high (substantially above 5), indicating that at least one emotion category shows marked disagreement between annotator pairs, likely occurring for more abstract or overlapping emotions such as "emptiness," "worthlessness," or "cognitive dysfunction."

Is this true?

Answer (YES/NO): NO